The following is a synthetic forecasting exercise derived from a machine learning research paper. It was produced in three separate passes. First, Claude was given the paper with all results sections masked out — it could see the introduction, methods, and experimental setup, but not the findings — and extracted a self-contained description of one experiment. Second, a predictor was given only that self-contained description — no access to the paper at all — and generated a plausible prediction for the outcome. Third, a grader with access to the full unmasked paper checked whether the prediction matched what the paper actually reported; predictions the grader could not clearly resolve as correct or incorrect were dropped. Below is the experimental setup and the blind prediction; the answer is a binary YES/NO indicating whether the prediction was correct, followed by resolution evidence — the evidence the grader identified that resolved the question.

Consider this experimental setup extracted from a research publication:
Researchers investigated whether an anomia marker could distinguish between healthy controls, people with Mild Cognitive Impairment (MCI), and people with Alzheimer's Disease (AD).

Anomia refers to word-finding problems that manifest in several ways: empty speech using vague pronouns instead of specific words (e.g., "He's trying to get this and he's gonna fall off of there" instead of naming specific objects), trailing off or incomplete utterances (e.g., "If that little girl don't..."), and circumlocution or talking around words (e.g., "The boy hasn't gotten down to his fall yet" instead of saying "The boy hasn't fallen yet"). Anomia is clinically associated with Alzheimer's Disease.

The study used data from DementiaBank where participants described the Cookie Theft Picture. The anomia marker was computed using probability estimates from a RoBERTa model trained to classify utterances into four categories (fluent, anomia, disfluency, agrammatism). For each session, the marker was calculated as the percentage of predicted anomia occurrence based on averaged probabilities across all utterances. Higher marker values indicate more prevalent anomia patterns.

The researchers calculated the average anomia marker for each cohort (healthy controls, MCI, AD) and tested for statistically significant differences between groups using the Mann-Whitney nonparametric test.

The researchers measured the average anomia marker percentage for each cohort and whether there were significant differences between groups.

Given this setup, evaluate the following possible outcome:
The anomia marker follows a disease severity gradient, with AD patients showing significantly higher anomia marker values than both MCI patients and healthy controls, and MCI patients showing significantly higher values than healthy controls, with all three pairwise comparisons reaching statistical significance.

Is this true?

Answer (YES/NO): NO